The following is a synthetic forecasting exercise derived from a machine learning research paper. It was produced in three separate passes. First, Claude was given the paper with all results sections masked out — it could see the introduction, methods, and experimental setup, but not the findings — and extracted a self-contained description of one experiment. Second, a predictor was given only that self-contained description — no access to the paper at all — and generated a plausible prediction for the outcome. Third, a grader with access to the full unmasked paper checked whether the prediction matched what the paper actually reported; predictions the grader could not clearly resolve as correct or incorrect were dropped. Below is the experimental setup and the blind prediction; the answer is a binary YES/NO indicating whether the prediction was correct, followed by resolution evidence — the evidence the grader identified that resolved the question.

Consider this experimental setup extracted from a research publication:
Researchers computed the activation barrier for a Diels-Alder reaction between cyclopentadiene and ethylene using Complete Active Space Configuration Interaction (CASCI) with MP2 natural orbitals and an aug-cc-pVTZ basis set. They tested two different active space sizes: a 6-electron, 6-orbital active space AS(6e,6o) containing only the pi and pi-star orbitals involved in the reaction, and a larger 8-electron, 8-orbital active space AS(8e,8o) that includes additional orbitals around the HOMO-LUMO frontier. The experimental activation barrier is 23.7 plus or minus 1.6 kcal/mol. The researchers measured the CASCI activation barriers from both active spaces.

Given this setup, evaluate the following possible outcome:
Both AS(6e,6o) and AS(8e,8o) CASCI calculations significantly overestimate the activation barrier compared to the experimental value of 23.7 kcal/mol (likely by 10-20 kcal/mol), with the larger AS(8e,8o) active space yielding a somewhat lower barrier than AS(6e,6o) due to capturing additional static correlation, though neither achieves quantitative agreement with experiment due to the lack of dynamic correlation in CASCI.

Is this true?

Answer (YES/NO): NO